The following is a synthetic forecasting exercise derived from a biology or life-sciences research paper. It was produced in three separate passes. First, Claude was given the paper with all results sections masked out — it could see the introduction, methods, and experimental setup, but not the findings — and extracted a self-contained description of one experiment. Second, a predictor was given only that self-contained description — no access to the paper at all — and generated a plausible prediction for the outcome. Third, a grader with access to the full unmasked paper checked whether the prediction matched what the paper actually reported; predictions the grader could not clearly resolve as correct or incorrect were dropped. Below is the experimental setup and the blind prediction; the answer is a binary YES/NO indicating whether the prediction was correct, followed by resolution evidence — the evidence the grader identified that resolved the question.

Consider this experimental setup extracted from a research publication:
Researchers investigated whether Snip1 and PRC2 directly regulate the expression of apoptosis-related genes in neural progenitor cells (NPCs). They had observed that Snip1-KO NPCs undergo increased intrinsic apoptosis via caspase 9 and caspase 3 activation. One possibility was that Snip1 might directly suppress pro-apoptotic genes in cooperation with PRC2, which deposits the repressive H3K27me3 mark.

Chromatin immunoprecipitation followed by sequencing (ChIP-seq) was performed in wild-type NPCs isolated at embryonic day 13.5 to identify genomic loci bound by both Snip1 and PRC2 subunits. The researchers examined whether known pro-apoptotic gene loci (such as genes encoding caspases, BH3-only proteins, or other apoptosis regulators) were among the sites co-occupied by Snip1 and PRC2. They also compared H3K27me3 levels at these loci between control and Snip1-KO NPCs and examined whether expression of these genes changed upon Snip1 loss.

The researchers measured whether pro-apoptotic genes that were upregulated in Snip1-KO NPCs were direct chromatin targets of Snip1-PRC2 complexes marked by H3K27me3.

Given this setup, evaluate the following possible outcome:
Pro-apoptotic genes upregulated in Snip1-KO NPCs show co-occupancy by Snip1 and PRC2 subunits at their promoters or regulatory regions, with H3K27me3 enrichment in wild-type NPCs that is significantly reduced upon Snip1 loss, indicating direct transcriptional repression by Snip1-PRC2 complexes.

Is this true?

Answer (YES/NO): NO